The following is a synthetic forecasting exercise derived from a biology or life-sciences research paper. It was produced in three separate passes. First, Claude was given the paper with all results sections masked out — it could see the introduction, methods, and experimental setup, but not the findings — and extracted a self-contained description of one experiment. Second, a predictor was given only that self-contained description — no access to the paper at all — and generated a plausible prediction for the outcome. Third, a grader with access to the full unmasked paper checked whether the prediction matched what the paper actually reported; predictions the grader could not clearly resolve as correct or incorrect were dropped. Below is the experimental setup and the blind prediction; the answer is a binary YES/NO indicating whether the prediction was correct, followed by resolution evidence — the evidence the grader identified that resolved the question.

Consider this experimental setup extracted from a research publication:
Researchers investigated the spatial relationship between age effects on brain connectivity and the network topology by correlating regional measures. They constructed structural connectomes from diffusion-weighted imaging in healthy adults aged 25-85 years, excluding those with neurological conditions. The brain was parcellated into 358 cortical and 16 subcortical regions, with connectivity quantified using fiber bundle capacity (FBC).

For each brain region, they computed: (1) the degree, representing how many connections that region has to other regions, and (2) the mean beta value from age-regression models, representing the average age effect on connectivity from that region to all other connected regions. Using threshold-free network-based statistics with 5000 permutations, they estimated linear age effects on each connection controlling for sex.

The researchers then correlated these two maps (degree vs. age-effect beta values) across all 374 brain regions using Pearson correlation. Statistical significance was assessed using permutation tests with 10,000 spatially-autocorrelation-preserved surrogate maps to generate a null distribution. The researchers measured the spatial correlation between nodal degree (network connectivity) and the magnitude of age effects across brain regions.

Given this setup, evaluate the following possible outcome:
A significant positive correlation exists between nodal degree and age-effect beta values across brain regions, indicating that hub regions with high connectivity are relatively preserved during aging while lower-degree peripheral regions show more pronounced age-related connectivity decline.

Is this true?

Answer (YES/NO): NO